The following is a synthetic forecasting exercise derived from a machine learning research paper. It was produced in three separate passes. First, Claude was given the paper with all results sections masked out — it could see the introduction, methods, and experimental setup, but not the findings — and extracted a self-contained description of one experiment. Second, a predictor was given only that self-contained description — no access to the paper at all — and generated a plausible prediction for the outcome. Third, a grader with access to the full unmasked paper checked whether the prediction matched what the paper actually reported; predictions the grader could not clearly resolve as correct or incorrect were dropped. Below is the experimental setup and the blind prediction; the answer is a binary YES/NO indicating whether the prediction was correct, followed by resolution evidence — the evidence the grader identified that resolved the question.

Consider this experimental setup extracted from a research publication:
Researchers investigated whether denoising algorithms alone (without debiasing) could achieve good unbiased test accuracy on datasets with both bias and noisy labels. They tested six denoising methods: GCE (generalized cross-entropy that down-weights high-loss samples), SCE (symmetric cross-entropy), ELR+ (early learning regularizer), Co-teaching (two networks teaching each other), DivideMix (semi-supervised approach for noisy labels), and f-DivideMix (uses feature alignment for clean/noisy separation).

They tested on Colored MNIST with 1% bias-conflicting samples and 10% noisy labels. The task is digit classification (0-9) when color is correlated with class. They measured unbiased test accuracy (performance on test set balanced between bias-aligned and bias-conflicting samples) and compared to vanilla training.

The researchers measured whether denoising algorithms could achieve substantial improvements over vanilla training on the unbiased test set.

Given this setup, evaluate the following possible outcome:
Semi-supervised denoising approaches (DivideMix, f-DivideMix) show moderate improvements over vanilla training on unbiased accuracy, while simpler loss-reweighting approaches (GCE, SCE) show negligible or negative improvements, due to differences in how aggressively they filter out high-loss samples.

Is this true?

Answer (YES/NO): NO